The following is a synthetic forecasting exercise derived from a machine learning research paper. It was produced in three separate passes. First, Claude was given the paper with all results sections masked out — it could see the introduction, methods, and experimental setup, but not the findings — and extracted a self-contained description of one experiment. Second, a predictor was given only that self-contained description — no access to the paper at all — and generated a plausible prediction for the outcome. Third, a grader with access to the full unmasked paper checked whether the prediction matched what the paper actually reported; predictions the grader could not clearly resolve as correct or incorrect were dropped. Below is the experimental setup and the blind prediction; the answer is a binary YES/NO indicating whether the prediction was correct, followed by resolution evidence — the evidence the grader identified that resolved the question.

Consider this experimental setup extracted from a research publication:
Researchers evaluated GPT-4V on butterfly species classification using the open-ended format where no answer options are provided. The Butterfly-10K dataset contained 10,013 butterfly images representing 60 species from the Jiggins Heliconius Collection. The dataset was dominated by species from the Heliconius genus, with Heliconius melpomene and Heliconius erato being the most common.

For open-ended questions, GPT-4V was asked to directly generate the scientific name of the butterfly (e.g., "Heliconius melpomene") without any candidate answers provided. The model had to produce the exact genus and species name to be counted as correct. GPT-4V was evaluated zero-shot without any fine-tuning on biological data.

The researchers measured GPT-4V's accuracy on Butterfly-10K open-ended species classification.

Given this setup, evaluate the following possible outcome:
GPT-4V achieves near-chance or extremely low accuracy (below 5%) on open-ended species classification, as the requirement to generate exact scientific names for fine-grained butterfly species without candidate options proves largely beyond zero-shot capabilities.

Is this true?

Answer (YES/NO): YES